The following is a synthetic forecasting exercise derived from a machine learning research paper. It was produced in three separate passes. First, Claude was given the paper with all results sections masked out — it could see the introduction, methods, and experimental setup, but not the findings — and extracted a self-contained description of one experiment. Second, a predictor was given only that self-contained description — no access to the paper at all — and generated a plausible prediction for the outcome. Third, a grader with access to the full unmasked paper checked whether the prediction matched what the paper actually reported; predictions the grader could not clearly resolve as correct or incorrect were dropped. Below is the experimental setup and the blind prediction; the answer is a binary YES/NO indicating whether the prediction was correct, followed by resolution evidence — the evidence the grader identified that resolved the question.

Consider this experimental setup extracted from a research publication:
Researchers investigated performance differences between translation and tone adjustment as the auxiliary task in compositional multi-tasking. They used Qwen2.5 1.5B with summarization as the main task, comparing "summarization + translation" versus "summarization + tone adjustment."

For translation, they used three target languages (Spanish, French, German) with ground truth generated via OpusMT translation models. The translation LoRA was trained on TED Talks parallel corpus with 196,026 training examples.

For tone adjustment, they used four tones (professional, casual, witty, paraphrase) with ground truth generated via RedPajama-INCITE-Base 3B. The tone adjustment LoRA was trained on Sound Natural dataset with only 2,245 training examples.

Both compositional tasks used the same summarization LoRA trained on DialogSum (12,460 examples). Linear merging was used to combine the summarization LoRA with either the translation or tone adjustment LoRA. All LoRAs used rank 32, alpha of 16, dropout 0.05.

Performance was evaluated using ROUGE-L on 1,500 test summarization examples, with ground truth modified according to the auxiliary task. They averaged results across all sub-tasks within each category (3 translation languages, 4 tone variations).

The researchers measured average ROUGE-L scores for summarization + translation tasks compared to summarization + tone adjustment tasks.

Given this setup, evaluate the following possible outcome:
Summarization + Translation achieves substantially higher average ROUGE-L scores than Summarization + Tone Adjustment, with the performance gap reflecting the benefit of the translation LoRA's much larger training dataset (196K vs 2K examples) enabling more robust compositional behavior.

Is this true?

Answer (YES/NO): NO